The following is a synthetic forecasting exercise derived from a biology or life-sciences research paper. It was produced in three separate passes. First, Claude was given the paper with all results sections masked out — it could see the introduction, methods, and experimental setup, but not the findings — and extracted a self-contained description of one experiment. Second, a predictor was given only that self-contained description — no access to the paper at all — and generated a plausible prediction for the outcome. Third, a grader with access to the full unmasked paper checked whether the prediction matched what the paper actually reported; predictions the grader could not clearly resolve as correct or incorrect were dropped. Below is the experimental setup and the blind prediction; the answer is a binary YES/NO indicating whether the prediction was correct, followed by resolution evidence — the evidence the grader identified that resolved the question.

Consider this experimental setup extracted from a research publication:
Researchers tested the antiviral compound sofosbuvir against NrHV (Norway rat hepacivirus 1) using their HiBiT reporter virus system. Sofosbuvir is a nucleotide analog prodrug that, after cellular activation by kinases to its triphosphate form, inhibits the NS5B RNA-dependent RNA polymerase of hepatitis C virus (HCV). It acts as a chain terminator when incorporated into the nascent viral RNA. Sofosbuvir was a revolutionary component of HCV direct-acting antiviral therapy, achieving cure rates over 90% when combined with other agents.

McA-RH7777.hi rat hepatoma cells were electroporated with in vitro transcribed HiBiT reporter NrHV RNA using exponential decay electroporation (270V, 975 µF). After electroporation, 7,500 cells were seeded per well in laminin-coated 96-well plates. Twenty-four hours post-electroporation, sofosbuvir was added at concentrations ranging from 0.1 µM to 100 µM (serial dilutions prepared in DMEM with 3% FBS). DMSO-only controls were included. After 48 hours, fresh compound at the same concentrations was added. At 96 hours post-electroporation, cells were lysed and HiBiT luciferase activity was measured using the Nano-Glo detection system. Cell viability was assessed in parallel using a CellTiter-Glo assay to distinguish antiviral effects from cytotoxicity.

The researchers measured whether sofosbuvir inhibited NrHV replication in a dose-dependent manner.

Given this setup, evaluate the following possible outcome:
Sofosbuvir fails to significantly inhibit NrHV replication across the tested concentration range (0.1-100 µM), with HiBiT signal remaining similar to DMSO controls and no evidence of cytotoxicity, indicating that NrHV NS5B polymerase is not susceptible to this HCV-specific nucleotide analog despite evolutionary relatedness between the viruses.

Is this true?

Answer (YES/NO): NO